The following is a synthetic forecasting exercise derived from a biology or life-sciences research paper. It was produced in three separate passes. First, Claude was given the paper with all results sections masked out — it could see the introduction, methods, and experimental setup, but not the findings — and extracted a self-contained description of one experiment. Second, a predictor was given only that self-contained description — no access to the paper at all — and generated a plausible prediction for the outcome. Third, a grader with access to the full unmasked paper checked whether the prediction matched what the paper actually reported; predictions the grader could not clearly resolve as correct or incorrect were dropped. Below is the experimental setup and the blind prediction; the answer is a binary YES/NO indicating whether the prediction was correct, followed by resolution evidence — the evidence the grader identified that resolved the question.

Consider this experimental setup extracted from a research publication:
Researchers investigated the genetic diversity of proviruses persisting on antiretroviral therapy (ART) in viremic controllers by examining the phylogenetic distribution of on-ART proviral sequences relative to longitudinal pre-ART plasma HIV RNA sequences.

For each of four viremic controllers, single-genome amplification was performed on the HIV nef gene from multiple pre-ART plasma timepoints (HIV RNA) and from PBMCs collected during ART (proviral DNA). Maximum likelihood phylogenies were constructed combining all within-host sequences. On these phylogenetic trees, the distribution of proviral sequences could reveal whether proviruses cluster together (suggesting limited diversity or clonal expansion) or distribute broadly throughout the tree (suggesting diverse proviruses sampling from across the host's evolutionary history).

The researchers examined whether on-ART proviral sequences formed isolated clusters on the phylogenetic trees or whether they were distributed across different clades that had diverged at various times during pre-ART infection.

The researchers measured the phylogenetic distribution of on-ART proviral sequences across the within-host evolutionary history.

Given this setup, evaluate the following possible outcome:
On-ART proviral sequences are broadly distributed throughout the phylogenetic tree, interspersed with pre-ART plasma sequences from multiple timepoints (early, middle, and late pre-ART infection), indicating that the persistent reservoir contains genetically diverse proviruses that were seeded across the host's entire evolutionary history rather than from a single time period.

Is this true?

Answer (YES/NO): NO